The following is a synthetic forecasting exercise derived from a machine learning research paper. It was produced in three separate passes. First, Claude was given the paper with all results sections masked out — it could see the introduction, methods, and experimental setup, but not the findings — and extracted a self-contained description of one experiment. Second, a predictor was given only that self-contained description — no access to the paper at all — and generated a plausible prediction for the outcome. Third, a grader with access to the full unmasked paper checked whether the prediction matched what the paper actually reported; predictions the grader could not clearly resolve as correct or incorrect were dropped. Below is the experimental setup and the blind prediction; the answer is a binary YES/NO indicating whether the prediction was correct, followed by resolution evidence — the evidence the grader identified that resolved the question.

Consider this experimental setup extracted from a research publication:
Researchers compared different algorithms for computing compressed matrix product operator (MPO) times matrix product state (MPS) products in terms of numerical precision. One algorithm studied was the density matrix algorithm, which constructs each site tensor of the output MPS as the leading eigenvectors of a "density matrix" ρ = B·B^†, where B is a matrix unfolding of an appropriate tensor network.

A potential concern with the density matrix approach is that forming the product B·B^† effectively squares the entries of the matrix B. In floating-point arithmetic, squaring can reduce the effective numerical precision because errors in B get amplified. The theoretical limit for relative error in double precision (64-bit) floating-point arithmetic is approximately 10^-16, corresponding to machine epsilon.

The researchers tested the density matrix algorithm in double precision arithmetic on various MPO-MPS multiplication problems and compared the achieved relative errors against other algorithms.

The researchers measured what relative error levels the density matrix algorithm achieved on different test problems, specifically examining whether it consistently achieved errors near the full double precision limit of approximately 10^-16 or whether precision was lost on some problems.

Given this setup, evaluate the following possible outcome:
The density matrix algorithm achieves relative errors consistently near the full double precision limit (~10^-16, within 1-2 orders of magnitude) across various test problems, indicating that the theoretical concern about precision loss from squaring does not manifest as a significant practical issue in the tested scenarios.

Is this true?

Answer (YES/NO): NO